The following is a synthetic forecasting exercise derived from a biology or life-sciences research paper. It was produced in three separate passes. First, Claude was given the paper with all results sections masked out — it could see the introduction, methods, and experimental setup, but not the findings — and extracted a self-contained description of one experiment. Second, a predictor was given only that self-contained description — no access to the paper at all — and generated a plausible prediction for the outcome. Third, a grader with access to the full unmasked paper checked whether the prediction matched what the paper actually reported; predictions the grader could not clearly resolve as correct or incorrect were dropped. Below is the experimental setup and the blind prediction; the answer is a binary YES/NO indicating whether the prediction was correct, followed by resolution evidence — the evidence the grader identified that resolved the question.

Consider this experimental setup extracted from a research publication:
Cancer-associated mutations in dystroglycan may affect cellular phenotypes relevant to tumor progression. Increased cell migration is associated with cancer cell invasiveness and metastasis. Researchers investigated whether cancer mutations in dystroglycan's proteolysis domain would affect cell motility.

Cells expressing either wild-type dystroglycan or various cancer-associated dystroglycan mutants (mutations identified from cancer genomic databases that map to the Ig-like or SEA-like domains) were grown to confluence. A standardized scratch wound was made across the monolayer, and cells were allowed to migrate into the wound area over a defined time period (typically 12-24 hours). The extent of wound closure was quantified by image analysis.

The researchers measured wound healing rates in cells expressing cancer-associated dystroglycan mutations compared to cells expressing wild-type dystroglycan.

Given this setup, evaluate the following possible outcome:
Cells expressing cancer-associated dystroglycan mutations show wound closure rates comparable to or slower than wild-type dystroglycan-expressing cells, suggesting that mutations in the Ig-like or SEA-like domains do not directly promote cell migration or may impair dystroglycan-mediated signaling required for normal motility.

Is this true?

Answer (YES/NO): NO